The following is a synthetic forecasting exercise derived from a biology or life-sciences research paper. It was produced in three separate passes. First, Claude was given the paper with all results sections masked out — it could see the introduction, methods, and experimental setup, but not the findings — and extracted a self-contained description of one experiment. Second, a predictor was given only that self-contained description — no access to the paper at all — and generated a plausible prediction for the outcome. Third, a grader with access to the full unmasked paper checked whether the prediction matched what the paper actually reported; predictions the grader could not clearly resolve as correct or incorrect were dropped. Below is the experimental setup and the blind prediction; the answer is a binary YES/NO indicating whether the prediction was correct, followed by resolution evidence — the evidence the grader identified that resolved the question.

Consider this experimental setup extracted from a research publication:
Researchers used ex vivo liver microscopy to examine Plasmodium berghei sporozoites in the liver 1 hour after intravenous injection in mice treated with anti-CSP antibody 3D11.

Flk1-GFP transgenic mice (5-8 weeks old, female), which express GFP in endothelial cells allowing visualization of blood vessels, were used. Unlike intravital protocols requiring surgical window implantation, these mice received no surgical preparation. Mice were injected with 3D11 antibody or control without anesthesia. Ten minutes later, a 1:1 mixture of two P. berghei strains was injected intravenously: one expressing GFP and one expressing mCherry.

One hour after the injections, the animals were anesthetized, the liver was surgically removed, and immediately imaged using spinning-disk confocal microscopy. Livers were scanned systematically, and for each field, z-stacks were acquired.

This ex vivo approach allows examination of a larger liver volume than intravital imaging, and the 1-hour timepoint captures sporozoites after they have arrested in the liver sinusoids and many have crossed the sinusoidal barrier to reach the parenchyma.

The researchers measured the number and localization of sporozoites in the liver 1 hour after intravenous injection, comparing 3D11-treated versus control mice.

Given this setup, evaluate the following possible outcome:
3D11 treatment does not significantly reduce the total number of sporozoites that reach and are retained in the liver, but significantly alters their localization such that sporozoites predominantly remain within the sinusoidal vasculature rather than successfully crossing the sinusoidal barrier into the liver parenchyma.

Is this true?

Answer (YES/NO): NO